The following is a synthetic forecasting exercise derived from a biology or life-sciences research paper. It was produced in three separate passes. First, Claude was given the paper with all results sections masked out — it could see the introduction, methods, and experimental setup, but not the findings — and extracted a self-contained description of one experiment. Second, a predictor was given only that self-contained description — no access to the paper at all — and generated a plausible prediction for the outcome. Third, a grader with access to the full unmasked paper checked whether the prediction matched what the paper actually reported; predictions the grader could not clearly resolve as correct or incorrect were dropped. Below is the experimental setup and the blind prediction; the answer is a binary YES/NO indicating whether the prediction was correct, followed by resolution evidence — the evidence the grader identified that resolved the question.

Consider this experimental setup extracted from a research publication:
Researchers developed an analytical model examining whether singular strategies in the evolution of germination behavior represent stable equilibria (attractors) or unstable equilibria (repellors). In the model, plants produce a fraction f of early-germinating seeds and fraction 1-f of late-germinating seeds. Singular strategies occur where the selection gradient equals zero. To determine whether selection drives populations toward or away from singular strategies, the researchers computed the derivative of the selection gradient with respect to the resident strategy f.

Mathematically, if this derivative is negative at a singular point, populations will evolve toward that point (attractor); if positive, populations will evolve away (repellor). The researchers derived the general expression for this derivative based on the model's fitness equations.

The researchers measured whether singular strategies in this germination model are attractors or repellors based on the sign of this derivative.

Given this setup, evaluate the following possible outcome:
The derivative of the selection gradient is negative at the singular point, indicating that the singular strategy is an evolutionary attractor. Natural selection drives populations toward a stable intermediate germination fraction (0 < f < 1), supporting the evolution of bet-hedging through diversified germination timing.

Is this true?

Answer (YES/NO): NO